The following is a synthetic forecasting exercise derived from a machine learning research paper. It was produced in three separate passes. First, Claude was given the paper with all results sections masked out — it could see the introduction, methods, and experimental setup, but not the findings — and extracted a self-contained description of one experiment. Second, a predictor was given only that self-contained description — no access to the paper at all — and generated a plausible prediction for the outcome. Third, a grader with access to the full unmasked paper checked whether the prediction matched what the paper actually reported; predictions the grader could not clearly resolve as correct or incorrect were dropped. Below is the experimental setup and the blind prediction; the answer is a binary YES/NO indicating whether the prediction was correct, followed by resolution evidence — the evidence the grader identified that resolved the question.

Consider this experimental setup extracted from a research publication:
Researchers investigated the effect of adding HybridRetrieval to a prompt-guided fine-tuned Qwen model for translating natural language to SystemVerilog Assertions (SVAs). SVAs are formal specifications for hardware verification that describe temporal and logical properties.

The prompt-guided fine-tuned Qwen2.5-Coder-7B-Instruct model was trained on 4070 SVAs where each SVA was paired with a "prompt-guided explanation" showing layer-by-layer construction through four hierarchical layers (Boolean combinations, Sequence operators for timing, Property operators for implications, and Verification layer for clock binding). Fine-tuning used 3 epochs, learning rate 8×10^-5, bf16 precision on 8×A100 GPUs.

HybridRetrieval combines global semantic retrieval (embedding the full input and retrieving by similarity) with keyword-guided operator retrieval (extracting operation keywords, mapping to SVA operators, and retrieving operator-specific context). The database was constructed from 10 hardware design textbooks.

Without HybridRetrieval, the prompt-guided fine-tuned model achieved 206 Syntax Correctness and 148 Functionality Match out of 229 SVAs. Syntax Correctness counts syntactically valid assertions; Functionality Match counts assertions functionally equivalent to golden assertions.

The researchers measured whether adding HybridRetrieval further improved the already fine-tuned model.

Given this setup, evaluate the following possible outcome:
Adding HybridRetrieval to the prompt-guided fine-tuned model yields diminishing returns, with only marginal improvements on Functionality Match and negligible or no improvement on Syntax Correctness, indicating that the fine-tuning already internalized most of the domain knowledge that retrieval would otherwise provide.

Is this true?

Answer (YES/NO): NO